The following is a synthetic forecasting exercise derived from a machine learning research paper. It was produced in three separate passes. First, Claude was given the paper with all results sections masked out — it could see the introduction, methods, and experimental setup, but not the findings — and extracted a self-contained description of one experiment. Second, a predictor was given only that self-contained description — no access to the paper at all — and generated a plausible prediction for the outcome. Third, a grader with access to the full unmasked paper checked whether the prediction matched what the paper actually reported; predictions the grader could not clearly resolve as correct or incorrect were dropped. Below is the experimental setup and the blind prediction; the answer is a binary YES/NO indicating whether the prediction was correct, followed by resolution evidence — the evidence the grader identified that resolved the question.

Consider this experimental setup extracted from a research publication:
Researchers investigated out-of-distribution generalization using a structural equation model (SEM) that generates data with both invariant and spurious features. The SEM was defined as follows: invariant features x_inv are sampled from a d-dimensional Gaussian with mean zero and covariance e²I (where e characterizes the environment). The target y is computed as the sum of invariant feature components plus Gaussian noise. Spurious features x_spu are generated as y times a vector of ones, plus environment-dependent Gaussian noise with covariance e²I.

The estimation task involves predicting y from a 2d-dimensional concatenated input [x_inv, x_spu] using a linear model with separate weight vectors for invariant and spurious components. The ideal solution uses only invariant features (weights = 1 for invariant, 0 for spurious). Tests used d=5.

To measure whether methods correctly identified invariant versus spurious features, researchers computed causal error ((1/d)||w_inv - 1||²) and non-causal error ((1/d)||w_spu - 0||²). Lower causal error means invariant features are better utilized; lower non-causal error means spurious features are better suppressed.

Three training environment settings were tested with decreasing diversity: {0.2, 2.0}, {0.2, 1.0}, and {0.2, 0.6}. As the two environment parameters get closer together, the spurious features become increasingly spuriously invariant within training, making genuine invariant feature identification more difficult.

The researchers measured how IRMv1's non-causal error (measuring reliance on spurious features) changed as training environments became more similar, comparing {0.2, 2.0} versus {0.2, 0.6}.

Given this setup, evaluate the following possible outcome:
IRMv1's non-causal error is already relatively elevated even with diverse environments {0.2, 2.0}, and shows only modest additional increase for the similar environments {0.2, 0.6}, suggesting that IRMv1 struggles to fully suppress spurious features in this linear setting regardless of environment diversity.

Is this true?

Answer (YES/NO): NO